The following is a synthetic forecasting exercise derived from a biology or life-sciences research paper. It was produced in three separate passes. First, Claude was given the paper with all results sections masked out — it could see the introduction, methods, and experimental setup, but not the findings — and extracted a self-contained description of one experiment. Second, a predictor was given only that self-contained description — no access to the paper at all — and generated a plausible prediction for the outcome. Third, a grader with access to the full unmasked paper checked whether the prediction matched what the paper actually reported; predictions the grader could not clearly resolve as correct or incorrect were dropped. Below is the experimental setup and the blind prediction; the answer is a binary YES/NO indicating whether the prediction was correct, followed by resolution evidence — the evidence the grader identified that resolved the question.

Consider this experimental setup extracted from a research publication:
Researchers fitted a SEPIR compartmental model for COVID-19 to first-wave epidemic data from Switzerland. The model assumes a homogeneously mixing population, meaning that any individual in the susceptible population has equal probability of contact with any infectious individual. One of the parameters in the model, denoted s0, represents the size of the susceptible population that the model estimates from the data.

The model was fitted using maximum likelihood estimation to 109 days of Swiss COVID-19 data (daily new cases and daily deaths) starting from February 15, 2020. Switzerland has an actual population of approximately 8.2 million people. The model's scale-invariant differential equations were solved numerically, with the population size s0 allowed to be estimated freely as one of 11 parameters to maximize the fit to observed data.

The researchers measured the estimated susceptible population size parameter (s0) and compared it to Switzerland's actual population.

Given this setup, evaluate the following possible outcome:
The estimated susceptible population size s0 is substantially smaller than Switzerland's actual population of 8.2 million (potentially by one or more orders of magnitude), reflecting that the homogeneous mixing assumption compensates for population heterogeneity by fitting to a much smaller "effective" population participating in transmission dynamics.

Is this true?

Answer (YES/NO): YES